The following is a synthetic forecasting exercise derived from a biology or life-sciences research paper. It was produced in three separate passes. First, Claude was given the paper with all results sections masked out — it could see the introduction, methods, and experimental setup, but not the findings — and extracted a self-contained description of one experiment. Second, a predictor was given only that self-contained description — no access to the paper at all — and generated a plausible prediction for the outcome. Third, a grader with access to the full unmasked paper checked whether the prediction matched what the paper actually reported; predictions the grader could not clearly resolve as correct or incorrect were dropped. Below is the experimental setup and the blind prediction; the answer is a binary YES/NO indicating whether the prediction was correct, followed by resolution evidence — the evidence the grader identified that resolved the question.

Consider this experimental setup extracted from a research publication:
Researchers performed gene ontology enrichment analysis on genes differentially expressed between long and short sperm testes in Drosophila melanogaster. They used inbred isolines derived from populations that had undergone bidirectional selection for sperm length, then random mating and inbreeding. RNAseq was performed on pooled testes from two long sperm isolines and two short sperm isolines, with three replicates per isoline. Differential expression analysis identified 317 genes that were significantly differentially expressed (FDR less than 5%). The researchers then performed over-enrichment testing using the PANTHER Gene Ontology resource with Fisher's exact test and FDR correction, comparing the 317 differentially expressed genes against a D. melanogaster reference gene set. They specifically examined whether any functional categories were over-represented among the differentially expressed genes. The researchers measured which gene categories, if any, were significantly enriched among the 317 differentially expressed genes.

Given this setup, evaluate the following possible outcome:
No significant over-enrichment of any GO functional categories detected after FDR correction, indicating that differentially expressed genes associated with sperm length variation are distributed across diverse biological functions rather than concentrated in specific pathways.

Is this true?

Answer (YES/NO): NO